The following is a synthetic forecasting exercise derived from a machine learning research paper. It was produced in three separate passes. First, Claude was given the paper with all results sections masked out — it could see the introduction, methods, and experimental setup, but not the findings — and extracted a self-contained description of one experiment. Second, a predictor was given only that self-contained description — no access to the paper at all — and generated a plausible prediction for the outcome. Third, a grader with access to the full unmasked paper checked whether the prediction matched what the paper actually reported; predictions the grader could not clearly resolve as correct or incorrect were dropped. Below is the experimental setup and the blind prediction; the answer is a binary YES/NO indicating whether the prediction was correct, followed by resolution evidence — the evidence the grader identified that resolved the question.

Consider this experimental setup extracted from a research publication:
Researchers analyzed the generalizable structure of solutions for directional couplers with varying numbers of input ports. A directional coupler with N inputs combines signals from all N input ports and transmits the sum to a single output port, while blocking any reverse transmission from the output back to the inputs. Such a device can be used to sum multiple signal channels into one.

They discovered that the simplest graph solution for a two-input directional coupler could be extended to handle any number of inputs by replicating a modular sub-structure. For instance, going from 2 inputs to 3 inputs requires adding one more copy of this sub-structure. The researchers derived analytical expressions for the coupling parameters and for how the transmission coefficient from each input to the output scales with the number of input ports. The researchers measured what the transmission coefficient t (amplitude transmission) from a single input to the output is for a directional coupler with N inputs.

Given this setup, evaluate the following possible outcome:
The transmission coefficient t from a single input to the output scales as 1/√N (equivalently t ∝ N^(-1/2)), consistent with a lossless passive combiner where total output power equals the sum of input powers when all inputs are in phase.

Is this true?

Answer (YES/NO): YES